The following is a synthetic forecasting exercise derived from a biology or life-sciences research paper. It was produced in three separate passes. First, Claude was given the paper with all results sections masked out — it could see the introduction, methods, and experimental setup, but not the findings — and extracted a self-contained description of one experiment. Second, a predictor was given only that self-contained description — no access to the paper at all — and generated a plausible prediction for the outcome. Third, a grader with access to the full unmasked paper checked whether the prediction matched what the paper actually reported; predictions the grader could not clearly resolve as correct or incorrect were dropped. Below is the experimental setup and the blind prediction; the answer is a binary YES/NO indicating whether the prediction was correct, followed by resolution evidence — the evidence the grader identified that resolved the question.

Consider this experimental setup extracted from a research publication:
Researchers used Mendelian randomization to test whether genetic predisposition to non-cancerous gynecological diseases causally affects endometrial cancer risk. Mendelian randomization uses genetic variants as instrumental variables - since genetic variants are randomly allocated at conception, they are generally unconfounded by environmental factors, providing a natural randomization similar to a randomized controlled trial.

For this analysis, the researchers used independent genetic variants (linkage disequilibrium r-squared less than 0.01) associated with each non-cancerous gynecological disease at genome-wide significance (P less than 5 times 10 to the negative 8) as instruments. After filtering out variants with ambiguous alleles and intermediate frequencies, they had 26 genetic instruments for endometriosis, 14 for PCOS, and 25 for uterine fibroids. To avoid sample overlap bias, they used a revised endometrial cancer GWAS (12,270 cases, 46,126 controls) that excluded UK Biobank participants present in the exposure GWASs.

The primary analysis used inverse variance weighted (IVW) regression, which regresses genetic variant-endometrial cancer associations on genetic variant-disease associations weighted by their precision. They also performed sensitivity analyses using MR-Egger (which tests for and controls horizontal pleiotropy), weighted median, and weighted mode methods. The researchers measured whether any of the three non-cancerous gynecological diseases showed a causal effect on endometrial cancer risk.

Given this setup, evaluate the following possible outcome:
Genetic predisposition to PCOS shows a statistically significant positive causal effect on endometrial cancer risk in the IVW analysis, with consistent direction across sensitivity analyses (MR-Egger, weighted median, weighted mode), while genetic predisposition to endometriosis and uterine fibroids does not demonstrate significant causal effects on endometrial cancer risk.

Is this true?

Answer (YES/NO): NO